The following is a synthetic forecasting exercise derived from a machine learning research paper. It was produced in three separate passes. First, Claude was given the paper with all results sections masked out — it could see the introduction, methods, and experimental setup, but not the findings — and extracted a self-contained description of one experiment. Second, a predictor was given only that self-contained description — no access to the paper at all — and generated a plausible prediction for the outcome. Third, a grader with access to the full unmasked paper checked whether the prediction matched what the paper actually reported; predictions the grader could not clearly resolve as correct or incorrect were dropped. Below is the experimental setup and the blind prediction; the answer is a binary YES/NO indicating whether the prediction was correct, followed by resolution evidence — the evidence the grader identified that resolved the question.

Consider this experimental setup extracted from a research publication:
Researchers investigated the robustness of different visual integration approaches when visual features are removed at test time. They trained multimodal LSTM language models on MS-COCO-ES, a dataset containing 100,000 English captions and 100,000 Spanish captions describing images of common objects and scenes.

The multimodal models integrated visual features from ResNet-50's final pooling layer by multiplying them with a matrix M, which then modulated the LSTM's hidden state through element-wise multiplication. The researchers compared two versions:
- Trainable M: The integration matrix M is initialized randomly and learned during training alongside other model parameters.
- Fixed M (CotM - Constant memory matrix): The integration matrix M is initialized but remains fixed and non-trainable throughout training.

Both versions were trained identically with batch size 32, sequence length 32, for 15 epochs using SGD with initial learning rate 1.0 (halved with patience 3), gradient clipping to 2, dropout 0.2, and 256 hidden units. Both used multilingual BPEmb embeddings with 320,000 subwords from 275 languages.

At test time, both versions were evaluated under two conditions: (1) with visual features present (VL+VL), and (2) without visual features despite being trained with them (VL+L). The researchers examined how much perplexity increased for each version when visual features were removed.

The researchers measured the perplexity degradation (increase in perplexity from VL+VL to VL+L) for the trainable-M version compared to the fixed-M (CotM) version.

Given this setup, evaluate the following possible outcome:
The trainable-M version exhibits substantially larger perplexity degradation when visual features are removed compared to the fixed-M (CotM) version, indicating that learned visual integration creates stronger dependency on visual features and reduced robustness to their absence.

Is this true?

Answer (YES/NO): YES